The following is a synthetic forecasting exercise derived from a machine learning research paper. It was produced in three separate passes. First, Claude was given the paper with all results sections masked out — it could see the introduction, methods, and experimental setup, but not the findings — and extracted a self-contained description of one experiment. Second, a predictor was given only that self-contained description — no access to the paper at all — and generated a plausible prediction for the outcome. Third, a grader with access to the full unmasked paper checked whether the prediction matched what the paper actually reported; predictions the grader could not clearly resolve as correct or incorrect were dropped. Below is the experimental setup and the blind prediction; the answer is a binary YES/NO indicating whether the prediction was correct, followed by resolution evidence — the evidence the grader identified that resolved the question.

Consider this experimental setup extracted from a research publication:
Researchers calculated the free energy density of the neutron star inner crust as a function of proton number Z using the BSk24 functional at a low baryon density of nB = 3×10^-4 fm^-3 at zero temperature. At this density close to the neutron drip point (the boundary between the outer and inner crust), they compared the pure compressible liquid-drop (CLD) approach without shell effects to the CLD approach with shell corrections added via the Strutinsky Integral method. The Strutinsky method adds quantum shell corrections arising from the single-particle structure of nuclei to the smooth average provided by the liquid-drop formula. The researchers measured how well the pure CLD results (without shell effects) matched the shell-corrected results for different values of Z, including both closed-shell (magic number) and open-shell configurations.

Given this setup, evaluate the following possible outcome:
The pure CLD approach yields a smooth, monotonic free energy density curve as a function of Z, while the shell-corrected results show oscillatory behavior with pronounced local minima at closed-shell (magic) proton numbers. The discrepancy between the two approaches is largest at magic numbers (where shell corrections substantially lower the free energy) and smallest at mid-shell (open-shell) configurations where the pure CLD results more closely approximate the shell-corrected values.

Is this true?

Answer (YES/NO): NO